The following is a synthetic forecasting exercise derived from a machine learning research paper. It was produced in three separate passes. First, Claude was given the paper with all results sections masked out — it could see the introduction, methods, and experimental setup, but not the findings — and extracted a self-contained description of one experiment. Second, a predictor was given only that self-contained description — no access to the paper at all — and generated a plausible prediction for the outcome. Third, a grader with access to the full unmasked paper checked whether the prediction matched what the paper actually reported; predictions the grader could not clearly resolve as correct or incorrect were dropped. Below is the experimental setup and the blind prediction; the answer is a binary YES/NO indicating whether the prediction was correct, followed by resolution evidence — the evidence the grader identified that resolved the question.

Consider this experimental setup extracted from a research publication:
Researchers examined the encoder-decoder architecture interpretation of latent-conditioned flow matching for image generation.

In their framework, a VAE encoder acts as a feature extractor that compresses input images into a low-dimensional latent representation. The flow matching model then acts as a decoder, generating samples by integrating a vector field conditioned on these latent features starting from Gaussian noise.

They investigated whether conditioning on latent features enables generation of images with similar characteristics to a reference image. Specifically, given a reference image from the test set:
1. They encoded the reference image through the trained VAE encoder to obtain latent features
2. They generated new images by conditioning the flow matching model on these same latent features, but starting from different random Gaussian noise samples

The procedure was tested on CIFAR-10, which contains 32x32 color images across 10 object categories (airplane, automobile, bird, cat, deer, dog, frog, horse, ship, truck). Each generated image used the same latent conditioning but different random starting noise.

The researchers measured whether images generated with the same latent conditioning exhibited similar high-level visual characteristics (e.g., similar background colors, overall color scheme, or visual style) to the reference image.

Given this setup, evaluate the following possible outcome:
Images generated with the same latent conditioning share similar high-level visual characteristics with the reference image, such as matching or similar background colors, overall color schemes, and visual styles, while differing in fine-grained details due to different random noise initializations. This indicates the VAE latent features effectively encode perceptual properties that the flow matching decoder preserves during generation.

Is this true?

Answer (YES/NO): YES